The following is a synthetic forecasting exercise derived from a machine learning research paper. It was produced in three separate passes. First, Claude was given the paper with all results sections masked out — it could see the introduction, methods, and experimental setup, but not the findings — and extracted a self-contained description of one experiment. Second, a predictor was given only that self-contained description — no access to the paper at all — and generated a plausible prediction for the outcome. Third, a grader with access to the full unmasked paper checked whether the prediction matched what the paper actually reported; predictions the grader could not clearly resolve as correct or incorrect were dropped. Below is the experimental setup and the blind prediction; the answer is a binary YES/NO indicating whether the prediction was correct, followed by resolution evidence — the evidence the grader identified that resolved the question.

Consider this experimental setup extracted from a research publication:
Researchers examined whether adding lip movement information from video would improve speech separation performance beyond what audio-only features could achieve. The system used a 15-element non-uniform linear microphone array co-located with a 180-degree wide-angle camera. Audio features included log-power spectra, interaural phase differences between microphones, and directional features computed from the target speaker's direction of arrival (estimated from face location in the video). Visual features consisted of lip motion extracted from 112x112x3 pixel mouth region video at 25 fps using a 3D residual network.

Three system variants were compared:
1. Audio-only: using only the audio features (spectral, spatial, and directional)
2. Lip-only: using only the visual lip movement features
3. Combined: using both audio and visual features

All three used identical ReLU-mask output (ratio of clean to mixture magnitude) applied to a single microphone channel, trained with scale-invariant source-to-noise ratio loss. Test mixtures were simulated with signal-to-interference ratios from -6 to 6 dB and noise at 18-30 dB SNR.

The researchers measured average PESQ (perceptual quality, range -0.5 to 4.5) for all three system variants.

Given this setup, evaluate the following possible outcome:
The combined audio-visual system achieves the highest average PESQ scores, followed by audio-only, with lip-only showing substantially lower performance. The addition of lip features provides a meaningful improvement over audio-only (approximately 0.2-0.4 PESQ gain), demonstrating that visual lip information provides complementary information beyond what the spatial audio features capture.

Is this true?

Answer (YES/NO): NO